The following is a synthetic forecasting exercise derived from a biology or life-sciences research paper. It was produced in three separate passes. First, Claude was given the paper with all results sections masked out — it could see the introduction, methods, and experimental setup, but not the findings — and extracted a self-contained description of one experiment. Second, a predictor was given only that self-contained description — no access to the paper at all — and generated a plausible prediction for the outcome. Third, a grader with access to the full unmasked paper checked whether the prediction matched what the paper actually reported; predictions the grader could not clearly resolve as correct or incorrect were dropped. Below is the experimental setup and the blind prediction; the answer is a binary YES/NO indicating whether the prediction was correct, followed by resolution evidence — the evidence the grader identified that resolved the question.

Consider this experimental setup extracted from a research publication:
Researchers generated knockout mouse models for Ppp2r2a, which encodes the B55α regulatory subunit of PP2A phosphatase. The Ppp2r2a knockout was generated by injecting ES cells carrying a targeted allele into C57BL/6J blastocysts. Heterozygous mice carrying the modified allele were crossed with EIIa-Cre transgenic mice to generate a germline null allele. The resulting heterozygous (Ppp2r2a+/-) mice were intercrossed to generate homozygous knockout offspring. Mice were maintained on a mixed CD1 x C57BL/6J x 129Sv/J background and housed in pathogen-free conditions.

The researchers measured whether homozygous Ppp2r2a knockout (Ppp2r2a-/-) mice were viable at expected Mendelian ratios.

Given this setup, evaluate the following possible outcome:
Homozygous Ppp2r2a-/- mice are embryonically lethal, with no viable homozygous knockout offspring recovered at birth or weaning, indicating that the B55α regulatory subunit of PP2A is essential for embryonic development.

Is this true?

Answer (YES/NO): YES